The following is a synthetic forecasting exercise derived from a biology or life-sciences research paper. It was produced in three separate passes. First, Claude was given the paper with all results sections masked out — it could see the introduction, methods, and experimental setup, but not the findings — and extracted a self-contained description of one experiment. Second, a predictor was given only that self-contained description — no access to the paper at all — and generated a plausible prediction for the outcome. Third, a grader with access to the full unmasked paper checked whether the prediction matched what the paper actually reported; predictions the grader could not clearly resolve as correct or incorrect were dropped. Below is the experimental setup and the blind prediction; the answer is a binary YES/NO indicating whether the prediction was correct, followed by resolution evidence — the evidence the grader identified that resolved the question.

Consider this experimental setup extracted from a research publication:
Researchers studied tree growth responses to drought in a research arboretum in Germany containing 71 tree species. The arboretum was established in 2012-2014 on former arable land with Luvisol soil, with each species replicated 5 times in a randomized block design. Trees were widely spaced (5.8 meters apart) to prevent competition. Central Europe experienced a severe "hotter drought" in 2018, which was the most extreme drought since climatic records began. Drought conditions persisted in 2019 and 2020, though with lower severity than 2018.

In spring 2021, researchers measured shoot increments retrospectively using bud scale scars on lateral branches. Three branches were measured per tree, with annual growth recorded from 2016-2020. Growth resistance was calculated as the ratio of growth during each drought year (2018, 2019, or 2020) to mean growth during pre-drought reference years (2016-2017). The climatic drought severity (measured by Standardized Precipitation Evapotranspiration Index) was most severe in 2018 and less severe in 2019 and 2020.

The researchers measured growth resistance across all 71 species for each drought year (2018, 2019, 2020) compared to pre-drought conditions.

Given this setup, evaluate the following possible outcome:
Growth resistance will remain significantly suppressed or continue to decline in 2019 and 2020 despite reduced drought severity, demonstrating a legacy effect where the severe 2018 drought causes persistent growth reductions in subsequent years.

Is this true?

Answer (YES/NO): YES